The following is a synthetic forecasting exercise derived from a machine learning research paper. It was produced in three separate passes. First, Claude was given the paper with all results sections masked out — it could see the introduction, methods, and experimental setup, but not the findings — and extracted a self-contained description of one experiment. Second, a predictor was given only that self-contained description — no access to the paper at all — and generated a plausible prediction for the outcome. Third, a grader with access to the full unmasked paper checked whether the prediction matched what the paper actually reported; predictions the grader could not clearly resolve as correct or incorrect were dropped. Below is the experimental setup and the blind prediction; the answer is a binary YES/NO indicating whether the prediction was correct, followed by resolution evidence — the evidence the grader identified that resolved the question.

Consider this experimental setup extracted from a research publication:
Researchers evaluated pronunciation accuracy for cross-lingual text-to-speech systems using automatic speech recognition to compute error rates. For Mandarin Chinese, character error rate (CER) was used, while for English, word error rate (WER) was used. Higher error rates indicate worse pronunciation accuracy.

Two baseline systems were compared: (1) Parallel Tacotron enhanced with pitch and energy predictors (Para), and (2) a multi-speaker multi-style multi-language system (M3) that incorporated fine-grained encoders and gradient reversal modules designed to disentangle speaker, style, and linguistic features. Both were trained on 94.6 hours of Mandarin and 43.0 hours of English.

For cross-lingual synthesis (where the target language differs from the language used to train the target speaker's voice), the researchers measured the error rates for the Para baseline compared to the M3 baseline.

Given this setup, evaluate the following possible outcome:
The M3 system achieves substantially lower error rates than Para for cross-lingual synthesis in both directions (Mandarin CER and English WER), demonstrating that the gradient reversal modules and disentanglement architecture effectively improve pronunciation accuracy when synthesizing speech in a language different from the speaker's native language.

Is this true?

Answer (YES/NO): NO